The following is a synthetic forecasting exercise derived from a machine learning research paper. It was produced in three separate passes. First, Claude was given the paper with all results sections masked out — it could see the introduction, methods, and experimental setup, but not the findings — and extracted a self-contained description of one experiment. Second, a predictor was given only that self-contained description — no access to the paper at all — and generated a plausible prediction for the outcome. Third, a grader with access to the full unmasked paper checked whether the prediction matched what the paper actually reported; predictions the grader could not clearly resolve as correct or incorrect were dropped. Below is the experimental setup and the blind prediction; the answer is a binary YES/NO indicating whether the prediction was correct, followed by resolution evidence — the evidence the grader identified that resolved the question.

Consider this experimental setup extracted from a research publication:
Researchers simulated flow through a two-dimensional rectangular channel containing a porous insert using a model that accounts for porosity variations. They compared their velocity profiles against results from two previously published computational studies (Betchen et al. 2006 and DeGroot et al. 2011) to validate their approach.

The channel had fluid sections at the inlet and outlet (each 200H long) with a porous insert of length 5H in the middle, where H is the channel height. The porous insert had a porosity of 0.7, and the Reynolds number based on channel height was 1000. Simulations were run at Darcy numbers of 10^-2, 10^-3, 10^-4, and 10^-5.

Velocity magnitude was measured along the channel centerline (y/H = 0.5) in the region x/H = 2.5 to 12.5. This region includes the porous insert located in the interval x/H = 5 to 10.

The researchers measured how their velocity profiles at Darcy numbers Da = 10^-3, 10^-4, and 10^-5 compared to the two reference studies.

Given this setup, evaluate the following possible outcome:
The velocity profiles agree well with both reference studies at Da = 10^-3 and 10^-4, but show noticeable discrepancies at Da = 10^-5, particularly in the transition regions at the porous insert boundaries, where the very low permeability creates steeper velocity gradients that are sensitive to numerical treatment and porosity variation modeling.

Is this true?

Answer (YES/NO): NO